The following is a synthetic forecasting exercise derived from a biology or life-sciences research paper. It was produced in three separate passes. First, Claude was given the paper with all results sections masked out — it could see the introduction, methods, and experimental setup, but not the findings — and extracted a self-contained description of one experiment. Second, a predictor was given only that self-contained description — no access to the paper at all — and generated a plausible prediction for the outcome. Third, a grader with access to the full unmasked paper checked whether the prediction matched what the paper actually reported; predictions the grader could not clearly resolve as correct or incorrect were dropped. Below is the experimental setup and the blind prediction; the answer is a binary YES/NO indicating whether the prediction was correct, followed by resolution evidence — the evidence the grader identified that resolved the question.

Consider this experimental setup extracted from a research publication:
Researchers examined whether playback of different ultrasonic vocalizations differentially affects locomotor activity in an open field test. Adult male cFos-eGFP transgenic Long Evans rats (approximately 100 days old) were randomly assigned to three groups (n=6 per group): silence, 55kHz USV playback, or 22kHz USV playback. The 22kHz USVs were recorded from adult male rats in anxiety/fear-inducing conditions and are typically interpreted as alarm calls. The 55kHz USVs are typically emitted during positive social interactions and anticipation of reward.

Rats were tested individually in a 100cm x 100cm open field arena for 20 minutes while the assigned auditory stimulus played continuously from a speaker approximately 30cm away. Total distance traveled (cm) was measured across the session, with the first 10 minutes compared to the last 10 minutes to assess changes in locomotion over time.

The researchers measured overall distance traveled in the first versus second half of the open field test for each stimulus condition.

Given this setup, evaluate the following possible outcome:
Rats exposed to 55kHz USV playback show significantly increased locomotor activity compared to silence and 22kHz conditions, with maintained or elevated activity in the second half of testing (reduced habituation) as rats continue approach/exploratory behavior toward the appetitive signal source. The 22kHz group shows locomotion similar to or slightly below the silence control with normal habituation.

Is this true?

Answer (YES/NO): NO